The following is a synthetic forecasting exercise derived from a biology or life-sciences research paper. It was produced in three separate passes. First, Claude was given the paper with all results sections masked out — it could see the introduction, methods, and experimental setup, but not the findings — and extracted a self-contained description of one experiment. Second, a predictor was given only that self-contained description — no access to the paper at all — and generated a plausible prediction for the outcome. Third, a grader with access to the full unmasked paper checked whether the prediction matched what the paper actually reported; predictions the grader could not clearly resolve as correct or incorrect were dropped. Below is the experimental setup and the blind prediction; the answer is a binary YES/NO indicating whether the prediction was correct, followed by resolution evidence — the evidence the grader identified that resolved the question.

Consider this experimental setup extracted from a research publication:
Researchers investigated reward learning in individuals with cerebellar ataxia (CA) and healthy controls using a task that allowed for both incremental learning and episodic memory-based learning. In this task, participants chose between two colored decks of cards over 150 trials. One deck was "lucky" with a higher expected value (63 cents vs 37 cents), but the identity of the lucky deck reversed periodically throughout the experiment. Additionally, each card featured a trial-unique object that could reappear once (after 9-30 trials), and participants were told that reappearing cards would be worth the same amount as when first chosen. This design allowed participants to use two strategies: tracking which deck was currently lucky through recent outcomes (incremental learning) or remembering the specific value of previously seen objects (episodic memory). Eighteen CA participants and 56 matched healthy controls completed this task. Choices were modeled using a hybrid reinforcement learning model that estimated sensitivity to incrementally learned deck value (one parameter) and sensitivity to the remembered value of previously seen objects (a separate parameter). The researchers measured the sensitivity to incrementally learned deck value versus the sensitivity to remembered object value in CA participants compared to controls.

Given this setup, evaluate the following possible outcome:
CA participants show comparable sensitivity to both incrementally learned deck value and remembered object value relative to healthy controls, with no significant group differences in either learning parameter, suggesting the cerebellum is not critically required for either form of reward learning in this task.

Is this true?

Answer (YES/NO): NO